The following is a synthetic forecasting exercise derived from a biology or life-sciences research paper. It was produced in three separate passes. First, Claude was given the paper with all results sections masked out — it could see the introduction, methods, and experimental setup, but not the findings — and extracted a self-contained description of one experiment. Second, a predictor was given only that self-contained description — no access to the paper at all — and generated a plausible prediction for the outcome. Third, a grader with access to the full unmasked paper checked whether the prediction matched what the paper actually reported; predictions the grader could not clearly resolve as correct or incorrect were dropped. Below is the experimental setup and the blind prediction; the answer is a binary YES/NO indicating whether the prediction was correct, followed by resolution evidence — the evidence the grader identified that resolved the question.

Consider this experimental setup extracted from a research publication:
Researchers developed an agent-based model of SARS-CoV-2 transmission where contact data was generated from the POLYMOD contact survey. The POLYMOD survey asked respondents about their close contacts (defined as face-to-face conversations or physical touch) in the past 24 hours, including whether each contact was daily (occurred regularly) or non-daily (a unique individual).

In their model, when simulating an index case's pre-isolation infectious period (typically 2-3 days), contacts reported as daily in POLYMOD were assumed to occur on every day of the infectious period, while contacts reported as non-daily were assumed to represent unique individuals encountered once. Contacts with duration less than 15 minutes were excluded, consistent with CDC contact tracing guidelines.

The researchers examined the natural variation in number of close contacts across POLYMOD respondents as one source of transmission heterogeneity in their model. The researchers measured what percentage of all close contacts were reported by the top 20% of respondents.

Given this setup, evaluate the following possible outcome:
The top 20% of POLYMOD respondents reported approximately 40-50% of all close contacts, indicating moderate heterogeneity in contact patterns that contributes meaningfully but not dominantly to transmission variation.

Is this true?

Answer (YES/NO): YES